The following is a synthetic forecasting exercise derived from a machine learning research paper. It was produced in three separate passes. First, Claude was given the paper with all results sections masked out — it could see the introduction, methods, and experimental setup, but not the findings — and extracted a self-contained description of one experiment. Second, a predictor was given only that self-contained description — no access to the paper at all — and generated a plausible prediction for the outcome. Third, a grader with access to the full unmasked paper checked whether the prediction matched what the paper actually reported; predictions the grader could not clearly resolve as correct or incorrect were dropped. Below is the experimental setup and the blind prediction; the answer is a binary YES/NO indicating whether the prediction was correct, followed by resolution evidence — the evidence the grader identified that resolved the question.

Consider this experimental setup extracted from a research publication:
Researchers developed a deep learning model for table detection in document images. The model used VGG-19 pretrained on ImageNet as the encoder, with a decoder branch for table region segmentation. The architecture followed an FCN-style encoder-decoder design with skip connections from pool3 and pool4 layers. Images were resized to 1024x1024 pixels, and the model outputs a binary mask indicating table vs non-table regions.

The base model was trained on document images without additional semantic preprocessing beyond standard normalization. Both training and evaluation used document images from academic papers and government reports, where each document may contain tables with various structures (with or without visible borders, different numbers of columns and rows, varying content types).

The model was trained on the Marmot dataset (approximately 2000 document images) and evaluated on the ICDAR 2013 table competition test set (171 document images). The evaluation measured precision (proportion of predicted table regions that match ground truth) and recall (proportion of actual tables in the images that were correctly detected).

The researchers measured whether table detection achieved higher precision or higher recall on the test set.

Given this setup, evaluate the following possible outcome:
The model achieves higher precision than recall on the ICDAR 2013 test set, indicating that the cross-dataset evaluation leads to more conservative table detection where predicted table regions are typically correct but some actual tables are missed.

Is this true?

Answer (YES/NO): YES